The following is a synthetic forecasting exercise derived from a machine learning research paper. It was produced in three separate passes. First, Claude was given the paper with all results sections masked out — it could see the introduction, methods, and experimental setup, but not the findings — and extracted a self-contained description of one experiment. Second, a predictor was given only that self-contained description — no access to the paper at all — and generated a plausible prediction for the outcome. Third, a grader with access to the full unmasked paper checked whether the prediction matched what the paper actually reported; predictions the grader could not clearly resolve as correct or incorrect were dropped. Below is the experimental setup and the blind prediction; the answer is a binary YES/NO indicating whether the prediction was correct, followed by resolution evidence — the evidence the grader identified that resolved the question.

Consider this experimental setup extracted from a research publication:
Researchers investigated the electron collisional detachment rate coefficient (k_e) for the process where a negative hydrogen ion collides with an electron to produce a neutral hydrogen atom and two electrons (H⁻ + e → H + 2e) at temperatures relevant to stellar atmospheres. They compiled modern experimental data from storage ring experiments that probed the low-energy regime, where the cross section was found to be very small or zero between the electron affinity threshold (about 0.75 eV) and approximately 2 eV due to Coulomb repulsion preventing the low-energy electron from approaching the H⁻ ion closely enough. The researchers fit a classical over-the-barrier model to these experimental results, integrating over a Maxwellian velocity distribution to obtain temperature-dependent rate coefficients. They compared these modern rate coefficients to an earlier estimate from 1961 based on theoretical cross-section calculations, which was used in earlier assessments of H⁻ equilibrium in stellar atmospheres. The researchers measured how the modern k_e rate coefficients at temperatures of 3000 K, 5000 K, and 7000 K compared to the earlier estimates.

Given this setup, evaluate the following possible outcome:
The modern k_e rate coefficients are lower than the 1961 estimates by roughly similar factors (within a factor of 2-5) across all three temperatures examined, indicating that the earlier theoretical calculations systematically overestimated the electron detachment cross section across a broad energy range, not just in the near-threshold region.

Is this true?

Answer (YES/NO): NO